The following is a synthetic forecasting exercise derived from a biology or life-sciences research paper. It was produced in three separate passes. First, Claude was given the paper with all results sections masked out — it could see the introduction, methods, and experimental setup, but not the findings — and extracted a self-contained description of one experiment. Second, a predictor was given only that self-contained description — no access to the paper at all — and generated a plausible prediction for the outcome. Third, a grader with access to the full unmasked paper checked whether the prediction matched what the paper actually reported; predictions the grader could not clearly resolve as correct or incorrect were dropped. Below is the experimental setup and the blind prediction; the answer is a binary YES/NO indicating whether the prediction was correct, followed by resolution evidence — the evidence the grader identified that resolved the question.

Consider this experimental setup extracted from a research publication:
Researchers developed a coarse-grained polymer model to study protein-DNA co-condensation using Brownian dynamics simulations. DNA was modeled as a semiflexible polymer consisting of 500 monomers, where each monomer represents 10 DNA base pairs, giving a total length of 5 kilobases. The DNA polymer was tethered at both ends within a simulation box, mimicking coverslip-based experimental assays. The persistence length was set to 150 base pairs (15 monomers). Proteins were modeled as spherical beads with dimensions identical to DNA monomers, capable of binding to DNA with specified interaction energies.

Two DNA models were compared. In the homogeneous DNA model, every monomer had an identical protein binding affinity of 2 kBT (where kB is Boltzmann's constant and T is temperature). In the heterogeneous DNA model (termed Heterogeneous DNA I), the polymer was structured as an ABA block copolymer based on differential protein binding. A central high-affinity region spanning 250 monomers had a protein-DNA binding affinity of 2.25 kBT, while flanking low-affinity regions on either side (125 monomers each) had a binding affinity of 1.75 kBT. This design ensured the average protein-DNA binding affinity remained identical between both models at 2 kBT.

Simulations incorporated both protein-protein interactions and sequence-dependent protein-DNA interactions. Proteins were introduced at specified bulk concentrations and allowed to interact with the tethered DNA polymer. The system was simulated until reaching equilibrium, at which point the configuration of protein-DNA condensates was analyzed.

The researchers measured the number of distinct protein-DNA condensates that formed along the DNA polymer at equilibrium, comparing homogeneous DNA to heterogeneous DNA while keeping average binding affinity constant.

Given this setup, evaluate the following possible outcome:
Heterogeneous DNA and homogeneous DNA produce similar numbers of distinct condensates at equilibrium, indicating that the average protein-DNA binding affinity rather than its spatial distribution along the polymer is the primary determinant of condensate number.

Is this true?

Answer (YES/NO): YES